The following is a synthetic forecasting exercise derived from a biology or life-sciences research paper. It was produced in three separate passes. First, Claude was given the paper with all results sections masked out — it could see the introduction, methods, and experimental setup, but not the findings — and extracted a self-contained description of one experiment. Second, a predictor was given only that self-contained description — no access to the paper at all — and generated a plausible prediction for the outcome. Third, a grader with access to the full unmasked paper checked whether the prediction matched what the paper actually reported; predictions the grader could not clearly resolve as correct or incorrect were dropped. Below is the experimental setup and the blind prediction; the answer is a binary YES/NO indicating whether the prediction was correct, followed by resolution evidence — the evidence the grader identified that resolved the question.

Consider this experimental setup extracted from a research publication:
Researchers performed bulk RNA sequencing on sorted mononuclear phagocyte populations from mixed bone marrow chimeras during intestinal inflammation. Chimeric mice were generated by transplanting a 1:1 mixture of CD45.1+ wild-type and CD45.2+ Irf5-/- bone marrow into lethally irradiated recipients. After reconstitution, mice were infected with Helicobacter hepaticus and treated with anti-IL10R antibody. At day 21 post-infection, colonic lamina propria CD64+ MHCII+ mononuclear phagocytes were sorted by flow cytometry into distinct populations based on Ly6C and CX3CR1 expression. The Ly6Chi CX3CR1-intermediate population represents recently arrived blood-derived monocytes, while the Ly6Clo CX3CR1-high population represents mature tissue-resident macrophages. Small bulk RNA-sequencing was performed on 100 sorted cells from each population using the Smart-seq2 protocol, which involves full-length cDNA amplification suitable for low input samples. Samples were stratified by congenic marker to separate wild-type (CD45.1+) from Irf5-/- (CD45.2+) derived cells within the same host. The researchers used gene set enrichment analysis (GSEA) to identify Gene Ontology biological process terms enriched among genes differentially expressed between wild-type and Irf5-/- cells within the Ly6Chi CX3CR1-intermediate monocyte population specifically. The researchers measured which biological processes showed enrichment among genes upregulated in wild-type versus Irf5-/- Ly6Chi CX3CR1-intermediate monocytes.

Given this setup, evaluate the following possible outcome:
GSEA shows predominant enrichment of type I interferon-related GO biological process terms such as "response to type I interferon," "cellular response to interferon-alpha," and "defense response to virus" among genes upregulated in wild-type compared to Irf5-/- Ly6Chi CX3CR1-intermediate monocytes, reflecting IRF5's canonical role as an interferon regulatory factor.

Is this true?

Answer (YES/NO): NO